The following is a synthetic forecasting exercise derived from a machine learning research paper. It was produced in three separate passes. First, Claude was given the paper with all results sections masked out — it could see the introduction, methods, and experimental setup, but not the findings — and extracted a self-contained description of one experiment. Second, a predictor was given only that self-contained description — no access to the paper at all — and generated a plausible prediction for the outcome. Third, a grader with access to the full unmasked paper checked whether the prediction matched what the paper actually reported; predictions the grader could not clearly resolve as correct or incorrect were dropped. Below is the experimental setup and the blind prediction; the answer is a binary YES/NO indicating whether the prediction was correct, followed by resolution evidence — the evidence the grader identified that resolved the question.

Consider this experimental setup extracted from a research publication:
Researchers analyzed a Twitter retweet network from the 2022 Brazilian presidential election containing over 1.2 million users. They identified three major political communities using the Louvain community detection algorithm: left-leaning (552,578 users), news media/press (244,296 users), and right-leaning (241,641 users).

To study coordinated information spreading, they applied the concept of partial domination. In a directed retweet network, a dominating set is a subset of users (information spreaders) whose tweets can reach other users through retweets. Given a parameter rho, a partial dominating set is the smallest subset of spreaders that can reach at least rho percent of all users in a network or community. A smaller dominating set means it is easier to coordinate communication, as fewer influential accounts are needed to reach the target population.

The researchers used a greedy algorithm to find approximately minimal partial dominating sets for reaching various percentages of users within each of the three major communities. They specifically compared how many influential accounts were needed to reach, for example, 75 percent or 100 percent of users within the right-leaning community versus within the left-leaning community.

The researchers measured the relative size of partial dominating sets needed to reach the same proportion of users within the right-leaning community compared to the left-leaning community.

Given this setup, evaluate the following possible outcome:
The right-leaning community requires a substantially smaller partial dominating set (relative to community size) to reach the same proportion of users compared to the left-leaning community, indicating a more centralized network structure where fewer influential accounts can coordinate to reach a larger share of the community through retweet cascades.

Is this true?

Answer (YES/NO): YES